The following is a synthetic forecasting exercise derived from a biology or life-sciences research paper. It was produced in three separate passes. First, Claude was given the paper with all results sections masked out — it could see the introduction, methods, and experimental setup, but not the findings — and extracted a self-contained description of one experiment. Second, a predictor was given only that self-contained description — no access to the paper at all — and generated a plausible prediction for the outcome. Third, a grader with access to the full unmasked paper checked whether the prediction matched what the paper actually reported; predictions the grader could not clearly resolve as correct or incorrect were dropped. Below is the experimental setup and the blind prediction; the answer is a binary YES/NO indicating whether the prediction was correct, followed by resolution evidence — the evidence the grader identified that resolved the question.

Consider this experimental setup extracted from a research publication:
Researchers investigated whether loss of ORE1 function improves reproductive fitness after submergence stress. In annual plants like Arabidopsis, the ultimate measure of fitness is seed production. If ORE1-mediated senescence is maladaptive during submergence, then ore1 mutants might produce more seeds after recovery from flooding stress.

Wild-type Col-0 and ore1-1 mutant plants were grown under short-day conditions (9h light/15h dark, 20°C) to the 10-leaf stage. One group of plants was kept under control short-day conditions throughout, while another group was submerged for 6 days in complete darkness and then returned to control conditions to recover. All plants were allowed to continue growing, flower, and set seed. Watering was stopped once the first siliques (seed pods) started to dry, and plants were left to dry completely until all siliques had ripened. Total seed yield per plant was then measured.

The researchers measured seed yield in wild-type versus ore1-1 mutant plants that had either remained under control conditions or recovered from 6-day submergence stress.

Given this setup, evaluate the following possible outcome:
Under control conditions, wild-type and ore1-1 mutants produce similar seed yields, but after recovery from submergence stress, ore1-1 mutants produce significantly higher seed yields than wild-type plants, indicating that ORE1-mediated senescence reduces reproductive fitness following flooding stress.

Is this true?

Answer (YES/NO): NO